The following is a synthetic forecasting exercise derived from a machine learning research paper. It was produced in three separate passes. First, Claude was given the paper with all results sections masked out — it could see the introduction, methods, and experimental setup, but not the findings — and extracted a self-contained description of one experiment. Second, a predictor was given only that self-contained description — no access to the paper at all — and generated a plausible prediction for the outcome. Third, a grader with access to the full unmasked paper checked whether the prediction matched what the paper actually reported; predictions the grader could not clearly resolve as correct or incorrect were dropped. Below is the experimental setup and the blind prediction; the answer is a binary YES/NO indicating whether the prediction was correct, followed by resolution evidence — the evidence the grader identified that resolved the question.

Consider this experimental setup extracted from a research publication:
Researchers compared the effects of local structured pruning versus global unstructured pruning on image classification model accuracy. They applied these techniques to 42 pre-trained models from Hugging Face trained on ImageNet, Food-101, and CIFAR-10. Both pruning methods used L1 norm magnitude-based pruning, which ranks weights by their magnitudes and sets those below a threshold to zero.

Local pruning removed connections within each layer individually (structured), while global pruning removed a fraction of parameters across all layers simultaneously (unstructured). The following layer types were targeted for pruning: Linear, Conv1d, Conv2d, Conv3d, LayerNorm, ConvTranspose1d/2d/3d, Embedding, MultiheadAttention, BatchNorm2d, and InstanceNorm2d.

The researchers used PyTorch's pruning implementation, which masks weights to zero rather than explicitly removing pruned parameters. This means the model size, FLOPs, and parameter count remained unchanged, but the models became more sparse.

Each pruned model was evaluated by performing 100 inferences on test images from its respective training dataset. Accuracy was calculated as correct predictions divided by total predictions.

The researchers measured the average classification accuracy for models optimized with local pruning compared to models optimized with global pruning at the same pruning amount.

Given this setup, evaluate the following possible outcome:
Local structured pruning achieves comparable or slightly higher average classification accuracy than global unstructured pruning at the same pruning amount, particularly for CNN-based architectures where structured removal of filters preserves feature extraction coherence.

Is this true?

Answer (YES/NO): NO